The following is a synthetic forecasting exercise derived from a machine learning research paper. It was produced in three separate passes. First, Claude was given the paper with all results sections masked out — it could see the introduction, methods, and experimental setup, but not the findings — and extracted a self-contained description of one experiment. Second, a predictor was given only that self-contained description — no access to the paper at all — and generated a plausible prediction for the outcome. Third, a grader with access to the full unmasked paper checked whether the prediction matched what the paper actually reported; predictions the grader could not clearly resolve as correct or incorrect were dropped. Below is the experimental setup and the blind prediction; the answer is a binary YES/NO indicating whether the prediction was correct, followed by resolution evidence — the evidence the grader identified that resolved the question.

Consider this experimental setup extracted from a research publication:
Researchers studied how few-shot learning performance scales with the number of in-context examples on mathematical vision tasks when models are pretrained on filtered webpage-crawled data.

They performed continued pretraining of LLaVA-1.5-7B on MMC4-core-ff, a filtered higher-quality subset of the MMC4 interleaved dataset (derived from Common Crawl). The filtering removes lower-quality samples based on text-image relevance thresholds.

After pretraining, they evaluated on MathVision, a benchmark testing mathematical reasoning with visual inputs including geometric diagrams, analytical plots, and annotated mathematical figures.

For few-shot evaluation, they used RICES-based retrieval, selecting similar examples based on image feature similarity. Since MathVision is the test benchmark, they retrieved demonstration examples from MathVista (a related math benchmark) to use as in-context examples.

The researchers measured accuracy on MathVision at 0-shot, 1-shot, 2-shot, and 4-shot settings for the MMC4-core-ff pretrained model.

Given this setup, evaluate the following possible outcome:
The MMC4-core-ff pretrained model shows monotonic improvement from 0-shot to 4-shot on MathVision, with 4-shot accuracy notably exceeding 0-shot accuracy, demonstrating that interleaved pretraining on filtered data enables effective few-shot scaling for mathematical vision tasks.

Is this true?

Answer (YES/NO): NO